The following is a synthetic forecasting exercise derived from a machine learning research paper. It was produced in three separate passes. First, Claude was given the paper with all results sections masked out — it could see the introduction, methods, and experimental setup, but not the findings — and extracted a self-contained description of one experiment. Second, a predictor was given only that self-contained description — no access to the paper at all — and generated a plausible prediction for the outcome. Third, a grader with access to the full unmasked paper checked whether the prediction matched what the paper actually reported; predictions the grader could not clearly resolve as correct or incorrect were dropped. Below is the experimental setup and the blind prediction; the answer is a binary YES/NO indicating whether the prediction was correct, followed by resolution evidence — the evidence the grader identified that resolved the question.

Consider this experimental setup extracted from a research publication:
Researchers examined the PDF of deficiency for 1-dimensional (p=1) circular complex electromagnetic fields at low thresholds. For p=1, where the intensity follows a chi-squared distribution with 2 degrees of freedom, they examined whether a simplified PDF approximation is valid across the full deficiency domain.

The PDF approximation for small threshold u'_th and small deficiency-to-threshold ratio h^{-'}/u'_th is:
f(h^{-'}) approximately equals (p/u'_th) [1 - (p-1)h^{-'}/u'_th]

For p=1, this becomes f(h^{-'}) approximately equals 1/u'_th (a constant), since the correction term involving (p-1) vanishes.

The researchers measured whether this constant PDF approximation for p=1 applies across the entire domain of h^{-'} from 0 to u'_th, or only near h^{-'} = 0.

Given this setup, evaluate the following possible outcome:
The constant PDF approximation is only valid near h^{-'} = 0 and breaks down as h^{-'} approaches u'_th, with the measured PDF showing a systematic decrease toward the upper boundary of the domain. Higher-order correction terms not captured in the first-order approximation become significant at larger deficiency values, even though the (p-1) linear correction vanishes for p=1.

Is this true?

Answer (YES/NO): NO